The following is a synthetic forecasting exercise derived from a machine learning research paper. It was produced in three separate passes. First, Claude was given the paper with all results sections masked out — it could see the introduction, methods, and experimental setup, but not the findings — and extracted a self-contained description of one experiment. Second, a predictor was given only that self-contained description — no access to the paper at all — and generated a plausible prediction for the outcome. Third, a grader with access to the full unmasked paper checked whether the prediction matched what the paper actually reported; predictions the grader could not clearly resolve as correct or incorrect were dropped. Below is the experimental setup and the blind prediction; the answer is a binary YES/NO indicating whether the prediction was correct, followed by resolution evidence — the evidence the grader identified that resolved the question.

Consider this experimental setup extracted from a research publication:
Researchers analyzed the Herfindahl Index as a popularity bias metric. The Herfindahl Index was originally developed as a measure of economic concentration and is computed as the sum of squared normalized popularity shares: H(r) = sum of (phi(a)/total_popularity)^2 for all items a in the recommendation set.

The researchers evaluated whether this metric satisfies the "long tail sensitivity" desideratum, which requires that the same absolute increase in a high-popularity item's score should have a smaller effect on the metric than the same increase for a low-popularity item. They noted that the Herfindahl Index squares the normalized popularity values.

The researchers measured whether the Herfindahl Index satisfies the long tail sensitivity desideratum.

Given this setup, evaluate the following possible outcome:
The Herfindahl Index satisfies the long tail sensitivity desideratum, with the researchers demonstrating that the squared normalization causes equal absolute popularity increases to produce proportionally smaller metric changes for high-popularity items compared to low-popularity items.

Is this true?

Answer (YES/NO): NO